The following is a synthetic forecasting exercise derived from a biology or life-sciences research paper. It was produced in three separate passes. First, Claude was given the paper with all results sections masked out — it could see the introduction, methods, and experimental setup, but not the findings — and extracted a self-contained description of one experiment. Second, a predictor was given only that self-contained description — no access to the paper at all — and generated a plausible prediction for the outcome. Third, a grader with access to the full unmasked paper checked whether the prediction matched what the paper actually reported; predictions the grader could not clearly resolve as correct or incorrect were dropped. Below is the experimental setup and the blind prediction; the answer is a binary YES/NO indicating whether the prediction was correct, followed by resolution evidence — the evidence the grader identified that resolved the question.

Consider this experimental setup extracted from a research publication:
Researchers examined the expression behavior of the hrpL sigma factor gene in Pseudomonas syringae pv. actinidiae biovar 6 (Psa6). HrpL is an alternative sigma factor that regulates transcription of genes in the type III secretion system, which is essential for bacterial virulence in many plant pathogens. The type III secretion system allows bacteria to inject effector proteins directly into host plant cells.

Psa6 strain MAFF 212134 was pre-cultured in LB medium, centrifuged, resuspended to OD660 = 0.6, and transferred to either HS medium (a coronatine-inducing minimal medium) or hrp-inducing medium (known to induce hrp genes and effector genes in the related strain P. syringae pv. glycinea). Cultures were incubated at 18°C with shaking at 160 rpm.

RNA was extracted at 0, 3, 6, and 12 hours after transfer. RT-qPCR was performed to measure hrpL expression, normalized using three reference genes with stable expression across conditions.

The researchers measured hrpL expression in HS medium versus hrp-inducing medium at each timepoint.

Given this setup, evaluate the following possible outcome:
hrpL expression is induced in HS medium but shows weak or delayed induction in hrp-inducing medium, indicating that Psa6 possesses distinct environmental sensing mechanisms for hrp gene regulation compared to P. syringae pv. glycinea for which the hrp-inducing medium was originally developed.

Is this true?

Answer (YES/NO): NO